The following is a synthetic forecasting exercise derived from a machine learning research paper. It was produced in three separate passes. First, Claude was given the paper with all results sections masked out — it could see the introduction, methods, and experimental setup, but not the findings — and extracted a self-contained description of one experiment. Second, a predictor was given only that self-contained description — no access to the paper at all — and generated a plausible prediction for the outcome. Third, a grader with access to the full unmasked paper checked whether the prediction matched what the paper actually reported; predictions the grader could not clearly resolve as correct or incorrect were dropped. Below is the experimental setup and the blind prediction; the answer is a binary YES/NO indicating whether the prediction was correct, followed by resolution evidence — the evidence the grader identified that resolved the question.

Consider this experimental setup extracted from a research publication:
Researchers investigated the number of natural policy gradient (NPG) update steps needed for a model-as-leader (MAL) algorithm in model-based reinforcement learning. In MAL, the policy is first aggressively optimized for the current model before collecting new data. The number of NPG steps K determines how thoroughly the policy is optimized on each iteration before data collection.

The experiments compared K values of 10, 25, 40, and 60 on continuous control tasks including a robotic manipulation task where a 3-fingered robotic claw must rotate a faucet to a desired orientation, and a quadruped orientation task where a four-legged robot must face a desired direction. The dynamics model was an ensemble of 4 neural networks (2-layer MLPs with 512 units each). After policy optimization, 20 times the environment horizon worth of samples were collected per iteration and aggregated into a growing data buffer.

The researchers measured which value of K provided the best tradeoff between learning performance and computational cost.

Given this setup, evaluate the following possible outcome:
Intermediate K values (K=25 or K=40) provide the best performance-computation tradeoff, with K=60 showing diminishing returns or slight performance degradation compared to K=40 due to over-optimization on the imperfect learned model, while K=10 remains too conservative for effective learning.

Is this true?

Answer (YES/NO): NO